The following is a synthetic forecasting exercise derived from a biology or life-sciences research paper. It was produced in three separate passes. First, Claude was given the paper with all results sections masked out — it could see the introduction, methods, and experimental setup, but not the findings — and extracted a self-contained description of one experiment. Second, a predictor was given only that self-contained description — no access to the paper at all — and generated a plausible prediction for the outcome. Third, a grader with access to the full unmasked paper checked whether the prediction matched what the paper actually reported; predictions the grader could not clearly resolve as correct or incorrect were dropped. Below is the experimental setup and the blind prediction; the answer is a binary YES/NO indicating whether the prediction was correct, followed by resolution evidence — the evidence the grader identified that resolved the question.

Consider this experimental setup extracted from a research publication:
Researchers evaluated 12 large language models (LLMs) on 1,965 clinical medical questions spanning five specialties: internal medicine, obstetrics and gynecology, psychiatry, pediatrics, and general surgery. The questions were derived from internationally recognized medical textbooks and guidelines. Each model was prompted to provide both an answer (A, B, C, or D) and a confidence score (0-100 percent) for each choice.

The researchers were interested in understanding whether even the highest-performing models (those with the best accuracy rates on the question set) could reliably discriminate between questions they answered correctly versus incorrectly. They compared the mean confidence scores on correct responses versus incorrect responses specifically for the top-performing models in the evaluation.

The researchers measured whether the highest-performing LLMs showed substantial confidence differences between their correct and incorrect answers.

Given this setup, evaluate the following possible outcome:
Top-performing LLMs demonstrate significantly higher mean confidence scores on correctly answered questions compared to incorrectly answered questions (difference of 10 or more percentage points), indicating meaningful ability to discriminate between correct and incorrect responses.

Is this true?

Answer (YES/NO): NO